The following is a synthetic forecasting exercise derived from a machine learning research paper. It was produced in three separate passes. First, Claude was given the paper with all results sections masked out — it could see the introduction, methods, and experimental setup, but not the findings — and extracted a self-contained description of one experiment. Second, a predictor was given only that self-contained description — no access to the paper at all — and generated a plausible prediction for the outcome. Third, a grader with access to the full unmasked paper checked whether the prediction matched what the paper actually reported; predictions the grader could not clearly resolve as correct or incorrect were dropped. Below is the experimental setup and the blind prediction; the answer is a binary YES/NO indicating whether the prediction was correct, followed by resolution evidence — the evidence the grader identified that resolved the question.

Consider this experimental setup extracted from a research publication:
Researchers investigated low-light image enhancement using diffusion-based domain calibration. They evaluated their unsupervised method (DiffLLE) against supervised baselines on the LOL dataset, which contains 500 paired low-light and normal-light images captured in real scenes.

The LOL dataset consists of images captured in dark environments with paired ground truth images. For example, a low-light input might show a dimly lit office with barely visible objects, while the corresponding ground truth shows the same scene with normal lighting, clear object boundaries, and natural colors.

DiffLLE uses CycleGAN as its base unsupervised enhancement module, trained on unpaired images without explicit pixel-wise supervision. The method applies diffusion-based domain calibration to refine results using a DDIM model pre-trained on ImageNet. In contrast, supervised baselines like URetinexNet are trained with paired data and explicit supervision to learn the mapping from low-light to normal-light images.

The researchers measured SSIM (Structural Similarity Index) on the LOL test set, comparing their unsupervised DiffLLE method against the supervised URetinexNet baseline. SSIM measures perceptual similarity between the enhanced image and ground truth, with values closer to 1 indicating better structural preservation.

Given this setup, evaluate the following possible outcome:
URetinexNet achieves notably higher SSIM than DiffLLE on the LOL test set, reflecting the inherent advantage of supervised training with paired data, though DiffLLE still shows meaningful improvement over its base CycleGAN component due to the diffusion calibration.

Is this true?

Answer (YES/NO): YES